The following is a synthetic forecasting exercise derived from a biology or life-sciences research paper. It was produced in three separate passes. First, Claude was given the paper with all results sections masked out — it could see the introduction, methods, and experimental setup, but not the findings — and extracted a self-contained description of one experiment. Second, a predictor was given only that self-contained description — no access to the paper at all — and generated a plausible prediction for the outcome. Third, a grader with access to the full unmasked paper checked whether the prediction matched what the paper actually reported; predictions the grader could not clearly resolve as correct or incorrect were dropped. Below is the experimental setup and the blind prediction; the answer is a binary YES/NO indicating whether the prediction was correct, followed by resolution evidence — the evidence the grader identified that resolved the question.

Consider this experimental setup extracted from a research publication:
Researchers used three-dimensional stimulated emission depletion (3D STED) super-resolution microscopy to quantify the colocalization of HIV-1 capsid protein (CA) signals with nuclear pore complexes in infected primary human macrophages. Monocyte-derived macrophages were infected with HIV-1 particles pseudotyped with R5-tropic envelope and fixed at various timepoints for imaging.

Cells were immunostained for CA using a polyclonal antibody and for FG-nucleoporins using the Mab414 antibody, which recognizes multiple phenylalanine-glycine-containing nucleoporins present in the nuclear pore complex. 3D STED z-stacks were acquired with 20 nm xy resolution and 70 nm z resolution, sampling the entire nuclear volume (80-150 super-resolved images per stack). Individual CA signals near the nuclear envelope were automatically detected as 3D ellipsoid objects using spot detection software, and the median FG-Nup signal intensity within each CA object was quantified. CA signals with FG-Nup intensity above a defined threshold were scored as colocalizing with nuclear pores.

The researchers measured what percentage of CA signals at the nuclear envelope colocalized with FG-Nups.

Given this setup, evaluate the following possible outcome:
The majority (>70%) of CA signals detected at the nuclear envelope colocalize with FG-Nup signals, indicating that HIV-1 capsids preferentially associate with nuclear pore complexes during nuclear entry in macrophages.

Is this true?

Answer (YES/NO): YES